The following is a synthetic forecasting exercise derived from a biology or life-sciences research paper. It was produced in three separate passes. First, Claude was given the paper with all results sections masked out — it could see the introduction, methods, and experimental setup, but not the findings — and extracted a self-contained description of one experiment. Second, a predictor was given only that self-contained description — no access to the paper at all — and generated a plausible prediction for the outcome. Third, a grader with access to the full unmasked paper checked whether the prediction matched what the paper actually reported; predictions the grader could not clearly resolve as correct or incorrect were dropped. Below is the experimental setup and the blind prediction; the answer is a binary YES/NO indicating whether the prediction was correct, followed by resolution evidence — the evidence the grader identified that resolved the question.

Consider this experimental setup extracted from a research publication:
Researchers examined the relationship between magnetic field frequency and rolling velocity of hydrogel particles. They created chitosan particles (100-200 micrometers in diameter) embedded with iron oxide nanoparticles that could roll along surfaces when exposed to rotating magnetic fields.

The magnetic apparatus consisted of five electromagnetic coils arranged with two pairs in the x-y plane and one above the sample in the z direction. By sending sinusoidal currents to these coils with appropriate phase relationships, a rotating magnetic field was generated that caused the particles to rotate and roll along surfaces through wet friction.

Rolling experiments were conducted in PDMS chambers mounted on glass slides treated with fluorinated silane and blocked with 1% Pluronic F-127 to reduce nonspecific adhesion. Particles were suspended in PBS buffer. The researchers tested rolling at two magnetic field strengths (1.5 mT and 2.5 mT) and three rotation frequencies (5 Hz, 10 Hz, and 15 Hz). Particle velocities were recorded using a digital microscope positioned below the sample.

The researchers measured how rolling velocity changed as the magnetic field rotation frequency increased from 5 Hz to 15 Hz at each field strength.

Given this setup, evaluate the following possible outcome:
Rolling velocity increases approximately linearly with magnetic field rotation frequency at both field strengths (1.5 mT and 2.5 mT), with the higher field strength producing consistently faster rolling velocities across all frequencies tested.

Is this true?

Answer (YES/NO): NO